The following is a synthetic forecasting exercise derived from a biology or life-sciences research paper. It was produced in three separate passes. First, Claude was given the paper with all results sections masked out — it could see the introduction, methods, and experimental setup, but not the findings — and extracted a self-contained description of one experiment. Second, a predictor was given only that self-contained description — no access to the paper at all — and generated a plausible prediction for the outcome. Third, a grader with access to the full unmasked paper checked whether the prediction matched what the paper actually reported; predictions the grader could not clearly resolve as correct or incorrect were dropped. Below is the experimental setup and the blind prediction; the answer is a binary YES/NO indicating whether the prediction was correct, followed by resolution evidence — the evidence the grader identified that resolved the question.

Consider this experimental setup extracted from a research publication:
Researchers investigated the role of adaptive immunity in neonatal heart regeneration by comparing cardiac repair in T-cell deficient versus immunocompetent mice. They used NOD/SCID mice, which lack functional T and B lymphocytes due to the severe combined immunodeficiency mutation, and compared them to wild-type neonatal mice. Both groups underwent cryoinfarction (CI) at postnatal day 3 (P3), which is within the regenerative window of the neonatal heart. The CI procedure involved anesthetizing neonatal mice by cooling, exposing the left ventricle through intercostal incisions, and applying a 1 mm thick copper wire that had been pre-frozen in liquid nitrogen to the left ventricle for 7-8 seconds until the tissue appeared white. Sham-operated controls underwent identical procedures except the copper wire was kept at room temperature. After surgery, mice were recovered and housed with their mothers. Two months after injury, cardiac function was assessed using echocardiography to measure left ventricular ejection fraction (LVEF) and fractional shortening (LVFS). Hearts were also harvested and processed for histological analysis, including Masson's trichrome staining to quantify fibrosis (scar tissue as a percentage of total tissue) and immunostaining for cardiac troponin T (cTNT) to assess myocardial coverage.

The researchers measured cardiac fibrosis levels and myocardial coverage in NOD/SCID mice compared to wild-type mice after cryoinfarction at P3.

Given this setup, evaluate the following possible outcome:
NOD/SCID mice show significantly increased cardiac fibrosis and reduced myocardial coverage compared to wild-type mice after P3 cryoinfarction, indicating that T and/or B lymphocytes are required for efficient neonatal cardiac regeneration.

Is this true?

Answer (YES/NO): YES